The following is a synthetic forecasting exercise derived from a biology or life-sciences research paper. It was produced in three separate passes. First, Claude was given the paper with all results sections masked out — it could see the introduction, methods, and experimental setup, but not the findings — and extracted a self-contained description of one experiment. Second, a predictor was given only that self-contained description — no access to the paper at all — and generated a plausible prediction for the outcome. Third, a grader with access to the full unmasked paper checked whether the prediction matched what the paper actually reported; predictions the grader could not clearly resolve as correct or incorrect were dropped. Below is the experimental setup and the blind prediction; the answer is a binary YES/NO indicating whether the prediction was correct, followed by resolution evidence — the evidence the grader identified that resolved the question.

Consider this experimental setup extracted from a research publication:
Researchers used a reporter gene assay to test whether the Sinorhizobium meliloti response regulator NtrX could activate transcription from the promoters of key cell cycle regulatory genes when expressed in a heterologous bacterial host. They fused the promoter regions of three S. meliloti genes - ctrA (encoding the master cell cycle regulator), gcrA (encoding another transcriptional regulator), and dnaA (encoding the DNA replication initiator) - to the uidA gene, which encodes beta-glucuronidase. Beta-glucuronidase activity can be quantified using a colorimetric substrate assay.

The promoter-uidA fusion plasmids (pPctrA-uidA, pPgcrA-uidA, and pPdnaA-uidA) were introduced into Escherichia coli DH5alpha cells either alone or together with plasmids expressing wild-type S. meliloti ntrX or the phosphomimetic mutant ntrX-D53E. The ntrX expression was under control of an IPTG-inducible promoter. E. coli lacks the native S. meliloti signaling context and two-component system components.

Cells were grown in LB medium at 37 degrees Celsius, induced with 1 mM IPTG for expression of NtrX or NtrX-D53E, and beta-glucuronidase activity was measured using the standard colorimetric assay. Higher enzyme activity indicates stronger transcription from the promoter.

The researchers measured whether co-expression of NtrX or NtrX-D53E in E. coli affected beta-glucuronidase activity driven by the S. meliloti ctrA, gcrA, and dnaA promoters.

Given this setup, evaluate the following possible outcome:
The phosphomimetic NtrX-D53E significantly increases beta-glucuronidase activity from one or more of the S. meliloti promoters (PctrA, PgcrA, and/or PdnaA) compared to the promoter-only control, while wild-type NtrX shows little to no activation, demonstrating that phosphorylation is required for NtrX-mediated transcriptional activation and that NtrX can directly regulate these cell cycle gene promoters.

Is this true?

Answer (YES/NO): NO